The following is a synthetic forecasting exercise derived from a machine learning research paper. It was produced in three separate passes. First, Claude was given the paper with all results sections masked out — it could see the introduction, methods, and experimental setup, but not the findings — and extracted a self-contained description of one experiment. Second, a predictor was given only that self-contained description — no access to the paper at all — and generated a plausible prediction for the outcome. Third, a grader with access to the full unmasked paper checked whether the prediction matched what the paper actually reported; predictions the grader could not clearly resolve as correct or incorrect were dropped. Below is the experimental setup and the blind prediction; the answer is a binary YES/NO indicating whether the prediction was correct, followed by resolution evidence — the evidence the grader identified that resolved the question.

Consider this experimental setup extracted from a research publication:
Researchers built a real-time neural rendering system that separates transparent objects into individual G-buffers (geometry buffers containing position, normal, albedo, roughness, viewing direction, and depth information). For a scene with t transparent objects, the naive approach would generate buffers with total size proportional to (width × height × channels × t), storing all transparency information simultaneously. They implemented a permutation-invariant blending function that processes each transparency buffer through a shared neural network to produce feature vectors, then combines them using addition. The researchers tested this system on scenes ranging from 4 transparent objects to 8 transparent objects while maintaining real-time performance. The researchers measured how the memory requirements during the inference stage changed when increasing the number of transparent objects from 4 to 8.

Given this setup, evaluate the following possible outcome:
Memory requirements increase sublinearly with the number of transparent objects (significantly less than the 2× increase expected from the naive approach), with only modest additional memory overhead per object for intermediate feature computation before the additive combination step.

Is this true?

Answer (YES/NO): NO